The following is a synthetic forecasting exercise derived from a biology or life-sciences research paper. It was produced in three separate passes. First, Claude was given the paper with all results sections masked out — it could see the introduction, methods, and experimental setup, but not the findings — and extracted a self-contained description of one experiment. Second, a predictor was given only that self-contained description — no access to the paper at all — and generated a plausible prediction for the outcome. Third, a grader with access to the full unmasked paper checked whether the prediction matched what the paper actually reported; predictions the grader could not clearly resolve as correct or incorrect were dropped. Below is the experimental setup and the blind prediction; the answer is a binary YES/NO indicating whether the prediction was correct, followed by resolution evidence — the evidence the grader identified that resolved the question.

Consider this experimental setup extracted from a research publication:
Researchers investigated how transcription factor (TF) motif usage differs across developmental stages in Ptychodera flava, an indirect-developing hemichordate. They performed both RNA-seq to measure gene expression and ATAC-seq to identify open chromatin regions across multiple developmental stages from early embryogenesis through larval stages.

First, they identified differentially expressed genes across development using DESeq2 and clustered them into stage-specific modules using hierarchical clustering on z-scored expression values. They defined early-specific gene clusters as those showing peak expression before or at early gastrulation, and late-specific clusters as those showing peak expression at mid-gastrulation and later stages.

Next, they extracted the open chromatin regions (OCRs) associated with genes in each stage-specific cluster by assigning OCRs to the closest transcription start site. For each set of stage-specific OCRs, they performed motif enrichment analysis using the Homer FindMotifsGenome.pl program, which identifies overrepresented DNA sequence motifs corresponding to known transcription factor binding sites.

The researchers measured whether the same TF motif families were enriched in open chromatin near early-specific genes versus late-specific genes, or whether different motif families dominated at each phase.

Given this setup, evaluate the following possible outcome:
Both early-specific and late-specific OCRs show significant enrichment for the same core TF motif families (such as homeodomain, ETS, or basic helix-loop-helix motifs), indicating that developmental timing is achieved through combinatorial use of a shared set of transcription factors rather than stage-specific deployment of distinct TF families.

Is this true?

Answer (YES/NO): NO